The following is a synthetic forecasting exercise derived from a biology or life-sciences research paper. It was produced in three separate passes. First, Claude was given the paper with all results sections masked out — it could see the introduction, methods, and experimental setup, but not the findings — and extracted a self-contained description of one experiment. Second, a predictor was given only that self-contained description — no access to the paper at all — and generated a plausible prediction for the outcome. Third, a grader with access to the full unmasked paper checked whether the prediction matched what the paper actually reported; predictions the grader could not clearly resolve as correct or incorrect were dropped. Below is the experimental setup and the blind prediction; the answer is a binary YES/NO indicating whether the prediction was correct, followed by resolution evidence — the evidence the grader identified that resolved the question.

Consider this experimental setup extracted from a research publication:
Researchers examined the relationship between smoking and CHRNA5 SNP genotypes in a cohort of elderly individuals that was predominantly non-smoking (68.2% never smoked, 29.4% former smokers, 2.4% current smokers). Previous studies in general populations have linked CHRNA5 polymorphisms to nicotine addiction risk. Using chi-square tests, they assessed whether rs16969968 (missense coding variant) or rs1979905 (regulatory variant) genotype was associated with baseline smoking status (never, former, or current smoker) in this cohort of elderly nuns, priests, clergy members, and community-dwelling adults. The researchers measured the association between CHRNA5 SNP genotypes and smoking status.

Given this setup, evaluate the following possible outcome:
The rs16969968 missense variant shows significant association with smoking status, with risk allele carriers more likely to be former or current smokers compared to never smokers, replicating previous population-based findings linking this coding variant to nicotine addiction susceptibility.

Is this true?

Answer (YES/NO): NO